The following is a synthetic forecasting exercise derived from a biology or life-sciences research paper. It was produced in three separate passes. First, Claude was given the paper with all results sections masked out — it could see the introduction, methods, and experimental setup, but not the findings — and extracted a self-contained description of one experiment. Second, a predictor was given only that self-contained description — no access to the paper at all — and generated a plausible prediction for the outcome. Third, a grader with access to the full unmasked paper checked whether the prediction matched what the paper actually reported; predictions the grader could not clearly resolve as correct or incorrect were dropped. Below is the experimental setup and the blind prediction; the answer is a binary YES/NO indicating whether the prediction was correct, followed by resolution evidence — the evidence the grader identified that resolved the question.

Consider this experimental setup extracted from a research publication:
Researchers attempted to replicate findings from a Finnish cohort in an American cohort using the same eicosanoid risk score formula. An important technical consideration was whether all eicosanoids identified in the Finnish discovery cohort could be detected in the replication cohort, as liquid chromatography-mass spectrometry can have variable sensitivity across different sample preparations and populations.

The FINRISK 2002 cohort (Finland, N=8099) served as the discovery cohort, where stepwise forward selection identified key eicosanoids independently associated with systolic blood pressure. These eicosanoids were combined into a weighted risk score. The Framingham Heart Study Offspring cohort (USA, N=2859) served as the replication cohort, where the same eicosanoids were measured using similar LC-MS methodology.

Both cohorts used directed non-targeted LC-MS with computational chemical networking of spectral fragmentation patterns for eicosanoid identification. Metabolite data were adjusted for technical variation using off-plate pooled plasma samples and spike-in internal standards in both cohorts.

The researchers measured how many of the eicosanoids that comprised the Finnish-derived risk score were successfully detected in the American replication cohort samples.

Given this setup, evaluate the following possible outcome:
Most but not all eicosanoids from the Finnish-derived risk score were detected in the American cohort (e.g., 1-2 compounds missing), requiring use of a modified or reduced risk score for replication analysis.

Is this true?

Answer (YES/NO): YES